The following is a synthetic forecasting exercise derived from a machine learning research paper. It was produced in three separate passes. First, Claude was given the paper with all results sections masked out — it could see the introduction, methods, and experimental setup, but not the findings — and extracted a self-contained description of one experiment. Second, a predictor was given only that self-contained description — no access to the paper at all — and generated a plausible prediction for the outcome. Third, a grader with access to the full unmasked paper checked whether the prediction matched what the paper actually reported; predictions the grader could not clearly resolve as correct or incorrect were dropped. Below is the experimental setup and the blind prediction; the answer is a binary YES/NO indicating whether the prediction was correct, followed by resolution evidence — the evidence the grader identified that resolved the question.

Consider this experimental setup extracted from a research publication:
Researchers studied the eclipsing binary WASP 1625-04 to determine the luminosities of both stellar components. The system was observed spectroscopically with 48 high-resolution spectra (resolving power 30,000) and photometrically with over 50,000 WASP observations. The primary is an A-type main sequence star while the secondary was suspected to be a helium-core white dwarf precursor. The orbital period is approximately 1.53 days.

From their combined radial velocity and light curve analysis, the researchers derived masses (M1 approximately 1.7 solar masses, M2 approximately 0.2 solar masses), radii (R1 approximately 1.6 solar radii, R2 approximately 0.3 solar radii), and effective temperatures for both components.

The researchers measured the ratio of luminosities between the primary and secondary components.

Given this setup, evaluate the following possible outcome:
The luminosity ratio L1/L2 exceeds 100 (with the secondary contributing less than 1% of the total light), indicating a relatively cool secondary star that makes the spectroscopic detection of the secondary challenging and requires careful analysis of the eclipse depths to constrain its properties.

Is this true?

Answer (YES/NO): NO